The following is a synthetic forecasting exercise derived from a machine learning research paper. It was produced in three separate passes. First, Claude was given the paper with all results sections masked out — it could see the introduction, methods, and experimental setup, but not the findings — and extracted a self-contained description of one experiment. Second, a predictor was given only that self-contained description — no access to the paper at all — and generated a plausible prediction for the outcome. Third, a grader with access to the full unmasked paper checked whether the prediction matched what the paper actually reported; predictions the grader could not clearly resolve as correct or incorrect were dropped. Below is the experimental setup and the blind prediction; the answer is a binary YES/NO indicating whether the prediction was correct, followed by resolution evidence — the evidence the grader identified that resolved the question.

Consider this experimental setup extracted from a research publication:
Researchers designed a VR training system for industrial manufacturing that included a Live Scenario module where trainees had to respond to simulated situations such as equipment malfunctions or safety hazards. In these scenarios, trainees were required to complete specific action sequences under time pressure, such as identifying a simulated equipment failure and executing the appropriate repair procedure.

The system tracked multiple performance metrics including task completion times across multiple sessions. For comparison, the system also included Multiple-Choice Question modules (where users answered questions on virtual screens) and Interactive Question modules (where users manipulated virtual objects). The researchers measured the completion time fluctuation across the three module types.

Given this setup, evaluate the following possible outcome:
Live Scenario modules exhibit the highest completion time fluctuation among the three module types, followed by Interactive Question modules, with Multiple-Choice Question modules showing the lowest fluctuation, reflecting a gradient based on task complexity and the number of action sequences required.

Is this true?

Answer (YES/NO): YES